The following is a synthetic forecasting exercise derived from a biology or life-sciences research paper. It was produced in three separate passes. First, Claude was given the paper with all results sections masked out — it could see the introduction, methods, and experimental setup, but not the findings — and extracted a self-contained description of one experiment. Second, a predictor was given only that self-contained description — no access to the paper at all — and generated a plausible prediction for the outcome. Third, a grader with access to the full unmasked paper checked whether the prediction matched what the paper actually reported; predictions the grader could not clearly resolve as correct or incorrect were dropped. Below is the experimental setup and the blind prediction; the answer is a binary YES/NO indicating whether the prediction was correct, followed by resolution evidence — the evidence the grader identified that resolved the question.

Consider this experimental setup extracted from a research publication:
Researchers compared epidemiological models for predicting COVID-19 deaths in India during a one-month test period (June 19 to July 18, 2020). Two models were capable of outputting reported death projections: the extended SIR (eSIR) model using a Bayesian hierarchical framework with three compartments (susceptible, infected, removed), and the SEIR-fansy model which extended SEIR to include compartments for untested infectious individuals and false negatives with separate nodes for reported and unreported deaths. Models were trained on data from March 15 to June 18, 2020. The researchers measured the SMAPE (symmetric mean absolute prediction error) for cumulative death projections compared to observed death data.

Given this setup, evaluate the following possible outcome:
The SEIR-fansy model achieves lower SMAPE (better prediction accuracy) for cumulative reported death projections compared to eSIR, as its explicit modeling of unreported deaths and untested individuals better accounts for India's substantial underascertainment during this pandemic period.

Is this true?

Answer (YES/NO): YES